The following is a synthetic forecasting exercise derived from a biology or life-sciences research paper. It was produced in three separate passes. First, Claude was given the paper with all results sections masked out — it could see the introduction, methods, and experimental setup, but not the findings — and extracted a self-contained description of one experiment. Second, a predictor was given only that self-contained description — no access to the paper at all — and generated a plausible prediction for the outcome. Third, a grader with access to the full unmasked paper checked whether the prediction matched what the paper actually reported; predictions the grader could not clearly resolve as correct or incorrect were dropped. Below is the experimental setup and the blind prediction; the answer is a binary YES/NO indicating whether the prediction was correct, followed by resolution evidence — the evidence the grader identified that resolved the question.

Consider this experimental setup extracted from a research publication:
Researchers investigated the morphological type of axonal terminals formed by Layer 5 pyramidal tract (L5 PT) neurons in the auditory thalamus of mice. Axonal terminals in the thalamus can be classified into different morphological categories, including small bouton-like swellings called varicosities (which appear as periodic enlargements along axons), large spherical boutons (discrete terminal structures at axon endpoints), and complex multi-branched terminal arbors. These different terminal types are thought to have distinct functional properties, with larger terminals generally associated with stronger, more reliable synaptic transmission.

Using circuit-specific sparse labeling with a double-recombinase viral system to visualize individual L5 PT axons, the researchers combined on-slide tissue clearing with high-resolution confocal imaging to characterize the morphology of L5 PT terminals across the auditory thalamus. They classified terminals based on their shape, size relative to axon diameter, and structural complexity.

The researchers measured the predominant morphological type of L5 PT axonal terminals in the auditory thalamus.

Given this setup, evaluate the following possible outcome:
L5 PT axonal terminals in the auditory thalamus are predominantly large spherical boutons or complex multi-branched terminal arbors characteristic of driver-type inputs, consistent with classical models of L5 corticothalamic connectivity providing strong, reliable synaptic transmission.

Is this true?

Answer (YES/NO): NO